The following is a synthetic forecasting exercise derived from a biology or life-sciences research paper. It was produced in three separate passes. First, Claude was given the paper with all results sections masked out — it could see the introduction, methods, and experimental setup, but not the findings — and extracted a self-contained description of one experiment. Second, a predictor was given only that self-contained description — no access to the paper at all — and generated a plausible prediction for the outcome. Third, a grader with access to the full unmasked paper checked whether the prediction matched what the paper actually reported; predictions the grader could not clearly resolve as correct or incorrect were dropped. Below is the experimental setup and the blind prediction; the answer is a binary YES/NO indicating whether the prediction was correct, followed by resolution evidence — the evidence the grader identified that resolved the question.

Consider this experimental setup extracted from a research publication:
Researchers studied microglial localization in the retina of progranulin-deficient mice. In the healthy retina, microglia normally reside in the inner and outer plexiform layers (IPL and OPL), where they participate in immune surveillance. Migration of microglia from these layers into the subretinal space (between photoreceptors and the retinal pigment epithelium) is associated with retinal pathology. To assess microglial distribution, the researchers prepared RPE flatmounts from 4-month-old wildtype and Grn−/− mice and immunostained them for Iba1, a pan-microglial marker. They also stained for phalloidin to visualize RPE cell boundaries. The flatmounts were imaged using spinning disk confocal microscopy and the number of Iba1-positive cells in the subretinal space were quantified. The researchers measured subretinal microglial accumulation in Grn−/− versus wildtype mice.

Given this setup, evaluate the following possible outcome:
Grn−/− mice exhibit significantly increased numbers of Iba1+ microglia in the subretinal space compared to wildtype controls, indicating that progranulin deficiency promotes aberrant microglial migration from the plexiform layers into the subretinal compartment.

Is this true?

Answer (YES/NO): YES